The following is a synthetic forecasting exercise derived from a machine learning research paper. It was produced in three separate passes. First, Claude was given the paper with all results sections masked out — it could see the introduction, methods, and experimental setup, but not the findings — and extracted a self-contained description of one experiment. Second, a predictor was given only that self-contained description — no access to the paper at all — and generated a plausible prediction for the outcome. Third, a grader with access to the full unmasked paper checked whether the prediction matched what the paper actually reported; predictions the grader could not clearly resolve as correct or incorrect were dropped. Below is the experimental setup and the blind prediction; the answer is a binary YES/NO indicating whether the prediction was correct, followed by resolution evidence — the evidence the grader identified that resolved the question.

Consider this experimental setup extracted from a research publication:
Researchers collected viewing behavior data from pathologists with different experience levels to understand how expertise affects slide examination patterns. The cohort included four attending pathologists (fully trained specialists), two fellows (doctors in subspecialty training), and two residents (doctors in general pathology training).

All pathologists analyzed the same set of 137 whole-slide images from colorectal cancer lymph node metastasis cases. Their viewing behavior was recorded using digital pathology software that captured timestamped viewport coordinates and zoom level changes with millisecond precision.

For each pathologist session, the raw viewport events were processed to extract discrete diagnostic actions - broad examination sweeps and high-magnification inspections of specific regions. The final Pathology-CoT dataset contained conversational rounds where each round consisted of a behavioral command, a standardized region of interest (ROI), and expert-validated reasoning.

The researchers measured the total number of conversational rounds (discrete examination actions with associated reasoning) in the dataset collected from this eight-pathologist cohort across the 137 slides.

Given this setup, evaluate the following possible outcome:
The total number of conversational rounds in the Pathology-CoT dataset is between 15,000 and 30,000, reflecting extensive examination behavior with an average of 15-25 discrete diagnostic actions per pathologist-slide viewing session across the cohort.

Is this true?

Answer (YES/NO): NO